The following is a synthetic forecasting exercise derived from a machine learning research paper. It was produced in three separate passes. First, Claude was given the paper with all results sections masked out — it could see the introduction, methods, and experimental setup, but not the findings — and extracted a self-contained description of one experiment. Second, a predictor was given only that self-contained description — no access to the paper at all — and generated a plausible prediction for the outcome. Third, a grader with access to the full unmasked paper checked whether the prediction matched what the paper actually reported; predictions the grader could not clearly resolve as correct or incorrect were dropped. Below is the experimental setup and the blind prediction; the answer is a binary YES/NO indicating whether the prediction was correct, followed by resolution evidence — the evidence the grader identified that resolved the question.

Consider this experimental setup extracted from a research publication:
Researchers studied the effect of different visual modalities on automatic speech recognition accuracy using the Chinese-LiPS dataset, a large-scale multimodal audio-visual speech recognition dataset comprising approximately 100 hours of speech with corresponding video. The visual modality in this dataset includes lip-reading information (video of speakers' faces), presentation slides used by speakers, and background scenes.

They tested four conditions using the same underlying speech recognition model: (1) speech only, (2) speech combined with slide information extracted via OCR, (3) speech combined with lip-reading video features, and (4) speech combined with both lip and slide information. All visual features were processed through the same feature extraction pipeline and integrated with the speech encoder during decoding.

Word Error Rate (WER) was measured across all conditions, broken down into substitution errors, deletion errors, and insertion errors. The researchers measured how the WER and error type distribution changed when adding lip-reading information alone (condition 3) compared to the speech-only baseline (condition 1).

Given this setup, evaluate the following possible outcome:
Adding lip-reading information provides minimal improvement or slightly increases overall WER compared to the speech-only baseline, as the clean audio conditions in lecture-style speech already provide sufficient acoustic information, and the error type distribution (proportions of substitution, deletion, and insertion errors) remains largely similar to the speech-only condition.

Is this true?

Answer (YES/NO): NO